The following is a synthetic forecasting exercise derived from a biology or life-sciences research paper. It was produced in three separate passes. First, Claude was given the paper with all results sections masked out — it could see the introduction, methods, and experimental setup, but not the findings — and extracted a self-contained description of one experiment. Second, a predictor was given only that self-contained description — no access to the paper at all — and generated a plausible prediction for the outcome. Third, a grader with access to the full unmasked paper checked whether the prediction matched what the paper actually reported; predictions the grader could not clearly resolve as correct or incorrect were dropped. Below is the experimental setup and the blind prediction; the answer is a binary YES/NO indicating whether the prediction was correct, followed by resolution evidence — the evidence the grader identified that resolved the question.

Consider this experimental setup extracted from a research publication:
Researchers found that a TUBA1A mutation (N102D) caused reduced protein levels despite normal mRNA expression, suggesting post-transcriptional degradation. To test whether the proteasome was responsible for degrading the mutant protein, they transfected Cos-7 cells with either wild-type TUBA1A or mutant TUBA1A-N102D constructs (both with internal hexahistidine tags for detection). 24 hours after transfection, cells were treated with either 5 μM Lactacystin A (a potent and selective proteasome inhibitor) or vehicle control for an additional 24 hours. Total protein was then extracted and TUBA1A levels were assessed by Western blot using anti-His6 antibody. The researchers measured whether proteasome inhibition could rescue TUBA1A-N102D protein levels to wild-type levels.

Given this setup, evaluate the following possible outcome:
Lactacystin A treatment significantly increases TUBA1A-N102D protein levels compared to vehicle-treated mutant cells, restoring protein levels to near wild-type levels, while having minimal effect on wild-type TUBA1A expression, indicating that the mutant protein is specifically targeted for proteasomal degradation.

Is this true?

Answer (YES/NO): NO